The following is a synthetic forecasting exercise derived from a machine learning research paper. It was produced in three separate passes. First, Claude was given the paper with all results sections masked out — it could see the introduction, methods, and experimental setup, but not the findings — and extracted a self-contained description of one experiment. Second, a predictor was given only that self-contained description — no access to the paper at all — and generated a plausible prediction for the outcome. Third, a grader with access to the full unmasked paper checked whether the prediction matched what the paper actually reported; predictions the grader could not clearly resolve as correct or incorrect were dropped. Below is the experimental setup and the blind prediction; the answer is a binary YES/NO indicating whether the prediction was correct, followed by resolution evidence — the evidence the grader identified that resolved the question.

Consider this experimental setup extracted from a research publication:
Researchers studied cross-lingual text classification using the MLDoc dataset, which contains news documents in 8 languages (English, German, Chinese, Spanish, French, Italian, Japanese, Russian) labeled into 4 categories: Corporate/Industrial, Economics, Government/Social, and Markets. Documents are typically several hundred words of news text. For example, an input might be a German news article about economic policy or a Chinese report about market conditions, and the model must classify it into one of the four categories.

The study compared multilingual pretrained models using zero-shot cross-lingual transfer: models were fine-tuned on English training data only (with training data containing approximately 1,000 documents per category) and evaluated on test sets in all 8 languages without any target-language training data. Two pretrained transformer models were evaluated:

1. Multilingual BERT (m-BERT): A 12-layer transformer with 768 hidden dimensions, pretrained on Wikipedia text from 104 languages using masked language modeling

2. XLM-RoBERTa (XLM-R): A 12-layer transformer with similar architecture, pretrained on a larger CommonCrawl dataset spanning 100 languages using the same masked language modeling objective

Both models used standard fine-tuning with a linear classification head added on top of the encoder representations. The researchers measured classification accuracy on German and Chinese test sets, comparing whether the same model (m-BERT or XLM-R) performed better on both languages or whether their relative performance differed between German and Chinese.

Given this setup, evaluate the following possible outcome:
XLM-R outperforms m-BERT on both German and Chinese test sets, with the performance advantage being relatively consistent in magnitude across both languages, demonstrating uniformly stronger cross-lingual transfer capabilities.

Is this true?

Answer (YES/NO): NO